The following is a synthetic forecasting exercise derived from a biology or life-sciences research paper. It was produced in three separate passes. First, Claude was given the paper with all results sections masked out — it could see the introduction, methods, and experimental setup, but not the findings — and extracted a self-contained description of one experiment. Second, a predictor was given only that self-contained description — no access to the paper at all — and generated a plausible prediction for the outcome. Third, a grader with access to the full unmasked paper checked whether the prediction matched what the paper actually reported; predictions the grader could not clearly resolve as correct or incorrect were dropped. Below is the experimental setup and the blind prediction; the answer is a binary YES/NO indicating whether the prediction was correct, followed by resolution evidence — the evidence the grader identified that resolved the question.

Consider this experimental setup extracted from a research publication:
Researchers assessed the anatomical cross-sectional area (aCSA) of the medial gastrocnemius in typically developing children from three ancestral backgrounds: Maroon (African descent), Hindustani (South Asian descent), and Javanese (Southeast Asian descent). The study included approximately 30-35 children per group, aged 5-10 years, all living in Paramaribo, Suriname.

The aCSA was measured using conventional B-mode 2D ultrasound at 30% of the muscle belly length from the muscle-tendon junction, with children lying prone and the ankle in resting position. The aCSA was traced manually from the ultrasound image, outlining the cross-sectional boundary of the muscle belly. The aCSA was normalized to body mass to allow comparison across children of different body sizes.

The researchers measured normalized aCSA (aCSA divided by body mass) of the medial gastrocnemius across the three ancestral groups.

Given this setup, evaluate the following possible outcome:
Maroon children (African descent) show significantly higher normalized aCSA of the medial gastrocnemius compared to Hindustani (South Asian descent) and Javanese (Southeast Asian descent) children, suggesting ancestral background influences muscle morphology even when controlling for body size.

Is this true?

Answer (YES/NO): NO